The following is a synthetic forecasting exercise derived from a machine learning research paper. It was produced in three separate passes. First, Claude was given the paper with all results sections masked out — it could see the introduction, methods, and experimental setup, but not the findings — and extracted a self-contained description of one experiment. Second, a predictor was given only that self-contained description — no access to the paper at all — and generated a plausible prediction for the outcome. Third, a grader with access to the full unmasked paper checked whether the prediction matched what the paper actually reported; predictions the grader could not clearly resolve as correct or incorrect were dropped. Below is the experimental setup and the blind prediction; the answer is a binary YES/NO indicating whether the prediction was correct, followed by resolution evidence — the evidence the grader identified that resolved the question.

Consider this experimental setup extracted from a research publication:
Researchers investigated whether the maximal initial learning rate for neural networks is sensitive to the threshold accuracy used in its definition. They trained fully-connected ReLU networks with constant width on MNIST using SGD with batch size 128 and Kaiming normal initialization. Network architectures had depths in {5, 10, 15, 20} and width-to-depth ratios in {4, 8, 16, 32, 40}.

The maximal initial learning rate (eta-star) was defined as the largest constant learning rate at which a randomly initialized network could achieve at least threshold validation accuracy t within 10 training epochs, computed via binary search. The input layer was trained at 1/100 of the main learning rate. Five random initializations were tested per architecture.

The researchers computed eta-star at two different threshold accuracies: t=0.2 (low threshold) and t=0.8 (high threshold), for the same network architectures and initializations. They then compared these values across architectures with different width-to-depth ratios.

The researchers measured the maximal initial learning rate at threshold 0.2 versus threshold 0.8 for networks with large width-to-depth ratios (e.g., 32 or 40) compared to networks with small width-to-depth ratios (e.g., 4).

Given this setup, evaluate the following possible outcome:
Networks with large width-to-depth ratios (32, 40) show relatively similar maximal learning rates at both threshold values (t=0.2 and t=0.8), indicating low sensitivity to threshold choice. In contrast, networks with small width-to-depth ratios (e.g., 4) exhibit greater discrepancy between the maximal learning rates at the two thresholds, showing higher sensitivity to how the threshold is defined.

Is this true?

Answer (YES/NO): YES